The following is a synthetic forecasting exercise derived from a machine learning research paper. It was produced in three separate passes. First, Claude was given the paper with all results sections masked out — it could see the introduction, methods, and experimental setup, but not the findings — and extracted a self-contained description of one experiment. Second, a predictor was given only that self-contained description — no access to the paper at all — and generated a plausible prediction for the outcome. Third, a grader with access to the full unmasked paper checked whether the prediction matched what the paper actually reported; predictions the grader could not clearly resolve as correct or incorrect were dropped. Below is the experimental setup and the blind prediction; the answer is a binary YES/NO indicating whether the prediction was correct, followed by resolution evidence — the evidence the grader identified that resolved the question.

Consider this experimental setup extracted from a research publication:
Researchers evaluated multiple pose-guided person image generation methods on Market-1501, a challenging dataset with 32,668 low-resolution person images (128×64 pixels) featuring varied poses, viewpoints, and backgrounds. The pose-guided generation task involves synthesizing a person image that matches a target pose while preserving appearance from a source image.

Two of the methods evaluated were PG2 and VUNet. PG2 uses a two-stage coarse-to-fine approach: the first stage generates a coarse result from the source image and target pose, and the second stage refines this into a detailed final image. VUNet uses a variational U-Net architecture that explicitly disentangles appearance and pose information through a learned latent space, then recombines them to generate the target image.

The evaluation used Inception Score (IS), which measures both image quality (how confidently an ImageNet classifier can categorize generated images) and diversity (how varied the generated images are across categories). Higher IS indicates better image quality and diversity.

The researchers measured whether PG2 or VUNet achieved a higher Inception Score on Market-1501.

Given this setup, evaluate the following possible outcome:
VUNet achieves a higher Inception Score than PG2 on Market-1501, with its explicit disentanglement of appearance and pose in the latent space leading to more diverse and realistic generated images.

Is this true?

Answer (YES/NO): NO